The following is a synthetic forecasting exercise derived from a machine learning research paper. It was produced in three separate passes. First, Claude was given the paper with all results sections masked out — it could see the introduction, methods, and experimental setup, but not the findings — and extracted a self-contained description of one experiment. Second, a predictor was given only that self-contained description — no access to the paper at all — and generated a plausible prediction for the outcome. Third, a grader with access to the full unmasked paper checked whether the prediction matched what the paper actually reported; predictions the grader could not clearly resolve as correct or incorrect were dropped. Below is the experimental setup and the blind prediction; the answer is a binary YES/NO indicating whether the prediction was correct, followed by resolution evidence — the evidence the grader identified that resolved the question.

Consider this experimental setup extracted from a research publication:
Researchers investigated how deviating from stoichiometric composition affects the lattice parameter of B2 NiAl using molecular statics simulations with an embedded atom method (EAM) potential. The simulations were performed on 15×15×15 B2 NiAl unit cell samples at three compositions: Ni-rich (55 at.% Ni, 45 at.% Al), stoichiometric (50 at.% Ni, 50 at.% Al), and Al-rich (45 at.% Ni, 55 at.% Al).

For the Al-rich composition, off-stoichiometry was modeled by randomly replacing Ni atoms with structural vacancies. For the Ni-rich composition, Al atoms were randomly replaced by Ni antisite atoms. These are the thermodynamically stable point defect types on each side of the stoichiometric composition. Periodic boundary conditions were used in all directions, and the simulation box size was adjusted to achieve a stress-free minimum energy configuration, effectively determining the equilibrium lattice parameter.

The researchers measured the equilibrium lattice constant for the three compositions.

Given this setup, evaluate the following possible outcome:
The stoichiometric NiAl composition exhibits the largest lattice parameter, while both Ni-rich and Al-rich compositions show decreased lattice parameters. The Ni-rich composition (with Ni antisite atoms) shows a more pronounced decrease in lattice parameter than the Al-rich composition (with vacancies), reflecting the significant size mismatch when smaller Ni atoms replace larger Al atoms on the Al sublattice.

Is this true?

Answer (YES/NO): NO